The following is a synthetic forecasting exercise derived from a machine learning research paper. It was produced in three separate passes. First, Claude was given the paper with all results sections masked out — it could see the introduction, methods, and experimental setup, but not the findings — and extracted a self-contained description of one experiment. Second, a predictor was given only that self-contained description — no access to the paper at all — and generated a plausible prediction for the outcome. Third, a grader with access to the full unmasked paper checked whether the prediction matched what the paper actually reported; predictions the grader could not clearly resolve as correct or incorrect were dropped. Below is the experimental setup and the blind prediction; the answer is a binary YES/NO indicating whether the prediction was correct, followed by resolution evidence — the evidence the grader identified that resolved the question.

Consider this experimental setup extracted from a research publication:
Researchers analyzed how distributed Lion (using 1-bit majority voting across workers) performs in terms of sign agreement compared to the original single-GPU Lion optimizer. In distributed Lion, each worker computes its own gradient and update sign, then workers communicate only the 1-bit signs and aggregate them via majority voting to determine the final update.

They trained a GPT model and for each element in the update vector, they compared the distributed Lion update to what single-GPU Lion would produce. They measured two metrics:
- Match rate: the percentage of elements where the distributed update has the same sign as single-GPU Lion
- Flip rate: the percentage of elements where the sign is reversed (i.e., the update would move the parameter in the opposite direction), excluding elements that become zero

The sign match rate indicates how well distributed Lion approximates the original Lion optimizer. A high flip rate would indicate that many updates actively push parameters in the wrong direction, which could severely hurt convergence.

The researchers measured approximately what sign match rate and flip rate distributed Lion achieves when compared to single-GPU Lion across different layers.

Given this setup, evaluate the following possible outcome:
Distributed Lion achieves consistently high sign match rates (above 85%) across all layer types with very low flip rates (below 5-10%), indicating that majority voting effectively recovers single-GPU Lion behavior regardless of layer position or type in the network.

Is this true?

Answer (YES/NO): NO